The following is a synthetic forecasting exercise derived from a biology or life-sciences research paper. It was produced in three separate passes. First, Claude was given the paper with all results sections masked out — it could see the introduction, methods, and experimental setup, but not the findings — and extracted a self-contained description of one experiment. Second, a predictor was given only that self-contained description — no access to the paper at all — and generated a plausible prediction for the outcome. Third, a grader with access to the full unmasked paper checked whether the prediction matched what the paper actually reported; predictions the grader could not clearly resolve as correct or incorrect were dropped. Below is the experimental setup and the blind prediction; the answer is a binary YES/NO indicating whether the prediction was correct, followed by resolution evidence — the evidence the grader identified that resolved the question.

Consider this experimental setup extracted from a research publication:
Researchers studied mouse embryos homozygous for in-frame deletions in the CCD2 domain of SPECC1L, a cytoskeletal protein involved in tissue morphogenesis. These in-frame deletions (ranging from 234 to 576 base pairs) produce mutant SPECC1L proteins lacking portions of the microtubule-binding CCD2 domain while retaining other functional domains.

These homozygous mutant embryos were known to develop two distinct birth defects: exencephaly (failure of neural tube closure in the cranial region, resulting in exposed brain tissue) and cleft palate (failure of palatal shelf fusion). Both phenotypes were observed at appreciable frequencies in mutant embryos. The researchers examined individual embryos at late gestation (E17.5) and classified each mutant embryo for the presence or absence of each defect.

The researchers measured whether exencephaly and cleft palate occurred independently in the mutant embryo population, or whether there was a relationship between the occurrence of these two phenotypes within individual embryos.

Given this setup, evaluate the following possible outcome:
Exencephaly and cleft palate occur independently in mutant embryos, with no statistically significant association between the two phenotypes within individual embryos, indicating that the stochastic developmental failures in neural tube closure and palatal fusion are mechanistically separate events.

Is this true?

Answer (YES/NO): NO